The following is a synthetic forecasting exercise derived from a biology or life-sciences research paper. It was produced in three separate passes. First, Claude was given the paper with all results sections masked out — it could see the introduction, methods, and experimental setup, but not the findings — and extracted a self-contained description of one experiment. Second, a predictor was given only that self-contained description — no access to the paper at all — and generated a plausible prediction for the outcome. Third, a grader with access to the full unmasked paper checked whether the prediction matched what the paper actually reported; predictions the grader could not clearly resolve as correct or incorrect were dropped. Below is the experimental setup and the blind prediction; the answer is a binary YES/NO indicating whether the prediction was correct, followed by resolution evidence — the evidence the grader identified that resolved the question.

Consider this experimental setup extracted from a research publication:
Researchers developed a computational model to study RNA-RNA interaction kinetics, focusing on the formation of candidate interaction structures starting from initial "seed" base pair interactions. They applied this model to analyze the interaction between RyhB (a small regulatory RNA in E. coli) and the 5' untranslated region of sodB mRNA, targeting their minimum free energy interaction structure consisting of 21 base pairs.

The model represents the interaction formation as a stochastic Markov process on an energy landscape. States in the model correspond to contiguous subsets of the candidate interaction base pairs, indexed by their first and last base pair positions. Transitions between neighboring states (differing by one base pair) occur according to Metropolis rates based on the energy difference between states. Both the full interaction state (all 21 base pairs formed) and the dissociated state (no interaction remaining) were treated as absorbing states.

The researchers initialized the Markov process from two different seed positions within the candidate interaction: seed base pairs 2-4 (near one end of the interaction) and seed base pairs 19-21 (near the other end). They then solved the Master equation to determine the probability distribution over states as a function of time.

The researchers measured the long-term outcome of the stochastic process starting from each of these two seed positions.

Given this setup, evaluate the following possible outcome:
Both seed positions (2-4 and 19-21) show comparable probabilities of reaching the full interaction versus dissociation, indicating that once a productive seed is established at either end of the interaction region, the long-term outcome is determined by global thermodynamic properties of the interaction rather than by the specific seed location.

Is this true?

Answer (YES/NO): NO